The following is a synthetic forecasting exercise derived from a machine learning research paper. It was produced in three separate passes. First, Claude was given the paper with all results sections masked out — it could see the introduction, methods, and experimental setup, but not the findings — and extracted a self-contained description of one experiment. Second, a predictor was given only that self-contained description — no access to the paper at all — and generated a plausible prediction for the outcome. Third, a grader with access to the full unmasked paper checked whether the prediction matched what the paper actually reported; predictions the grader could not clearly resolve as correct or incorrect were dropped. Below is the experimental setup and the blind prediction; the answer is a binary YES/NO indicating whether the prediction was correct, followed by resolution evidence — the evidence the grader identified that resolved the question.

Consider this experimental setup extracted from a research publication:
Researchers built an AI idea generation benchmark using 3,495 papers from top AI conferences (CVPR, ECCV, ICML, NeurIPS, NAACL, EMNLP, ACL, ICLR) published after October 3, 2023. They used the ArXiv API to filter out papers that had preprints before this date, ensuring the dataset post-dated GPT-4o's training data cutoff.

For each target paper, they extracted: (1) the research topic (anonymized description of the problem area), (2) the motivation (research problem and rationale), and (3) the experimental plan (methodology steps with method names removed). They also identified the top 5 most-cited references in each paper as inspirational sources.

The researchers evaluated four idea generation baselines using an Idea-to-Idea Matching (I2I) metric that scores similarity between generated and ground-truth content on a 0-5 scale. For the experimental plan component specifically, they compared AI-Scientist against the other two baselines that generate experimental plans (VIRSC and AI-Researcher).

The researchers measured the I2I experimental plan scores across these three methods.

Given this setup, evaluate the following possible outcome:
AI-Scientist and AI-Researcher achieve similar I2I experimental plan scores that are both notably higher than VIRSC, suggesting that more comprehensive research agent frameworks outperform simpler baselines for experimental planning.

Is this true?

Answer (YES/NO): NO